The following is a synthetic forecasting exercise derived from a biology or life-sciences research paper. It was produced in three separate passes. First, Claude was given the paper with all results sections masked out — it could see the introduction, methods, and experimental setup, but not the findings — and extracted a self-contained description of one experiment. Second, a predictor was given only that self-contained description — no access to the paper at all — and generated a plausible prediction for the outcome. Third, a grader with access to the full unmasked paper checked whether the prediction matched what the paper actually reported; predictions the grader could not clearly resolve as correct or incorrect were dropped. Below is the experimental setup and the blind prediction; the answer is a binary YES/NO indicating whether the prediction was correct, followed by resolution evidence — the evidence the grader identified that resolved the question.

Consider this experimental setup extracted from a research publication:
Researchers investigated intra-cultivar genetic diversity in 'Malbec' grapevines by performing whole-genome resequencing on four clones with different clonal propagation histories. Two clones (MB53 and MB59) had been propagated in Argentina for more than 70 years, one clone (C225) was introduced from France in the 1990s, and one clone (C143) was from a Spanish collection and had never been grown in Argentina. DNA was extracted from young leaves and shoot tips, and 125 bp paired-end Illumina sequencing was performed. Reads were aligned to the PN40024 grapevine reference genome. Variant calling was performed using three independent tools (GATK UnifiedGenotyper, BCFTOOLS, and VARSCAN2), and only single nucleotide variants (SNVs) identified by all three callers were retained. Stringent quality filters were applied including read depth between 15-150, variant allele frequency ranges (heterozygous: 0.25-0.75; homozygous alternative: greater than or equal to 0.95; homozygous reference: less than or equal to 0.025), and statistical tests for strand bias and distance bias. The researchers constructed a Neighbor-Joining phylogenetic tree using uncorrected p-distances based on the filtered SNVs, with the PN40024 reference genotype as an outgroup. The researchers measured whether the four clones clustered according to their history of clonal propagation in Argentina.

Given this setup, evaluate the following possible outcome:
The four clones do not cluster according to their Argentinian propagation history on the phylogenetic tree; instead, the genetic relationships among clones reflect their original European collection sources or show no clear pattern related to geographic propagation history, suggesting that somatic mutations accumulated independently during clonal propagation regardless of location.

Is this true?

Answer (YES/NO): NO